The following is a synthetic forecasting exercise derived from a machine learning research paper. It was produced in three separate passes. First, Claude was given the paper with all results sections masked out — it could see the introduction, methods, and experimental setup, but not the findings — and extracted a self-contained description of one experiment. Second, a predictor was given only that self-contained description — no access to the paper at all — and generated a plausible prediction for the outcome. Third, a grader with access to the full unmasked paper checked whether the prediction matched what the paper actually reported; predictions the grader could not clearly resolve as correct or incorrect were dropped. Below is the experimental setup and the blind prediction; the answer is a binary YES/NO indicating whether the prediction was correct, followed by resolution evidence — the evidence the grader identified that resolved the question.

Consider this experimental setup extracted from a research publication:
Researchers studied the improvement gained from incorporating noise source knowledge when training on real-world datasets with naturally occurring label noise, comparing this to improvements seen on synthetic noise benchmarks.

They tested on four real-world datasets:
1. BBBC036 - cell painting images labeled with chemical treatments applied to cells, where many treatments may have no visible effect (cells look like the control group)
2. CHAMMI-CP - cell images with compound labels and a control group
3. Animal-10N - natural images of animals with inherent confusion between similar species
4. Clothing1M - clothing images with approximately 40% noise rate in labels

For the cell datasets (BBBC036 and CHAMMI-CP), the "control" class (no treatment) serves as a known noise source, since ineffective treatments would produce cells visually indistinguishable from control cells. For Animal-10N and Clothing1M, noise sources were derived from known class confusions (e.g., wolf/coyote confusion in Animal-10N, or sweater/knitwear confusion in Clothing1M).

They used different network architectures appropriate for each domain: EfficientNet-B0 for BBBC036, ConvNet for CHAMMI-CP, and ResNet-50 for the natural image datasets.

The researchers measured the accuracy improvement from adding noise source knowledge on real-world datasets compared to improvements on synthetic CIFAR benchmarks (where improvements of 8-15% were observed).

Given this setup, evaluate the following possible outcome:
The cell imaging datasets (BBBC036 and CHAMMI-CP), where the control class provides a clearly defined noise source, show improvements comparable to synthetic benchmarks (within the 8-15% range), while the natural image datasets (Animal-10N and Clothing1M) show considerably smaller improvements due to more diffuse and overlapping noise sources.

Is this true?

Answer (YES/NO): NO